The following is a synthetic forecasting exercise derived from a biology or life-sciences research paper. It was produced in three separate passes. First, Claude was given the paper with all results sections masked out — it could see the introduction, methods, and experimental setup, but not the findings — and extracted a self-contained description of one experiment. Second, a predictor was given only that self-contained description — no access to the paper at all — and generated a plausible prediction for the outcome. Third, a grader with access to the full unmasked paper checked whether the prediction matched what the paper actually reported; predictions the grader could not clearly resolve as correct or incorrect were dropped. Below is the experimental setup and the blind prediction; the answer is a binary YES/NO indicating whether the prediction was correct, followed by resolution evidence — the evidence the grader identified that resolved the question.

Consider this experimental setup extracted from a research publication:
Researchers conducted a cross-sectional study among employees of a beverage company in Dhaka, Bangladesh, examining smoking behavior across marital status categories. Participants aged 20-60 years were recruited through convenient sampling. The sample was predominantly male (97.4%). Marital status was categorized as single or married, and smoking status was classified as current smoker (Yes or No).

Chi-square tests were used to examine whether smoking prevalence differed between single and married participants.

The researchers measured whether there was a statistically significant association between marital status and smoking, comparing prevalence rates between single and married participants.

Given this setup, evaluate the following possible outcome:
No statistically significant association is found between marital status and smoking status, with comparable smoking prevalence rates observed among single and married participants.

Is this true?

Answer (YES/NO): NO